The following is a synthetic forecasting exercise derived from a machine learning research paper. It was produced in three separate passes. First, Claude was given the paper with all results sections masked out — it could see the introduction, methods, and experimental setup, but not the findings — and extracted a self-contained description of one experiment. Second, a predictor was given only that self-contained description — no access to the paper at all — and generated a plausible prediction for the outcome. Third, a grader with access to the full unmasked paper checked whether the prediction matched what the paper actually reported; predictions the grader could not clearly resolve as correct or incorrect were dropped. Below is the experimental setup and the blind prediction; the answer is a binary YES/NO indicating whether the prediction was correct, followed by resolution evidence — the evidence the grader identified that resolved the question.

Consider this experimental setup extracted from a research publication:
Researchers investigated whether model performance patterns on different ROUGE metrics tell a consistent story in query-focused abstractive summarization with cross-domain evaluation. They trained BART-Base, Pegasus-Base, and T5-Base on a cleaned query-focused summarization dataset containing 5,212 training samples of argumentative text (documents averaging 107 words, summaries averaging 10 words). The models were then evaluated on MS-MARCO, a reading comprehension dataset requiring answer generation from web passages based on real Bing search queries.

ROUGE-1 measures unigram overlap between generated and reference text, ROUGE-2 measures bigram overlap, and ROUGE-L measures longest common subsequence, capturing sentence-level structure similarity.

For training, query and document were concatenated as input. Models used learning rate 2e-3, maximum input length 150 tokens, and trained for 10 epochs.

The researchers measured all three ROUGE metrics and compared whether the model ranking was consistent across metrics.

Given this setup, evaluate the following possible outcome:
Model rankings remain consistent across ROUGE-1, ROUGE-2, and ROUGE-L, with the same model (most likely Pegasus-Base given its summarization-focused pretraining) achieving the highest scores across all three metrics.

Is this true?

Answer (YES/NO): YES